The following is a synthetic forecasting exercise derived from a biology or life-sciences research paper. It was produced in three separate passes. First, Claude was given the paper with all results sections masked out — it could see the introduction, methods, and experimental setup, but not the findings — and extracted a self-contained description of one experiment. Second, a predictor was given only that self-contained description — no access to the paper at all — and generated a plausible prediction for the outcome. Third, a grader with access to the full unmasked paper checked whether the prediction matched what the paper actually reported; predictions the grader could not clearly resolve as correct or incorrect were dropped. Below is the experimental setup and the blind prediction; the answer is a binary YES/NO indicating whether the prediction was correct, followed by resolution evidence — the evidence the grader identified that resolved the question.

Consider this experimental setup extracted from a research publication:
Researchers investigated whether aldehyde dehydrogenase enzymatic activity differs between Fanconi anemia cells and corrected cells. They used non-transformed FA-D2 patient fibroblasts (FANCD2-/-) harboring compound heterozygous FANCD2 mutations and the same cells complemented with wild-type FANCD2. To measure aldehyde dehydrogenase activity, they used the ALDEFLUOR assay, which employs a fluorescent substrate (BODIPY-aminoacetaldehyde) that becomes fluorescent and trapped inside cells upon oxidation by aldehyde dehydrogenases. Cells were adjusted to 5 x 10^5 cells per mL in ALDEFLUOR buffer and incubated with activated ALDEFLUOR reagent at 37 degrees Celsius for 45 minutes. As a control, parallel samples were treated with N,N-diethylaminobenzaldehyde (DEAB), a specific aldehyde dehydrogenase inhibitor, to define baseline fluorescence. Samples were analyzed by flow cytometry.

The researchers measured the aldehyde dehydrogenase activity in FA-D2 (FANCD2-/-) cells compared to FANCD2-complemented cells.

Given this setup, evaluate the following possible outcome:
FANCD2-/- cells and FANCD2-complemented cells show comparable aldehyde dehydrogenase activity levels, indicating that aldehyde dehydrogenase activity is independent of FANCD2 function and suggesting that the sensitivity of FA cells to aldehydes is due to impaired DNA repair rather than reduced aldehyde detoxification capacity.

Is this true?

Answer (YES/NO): NO